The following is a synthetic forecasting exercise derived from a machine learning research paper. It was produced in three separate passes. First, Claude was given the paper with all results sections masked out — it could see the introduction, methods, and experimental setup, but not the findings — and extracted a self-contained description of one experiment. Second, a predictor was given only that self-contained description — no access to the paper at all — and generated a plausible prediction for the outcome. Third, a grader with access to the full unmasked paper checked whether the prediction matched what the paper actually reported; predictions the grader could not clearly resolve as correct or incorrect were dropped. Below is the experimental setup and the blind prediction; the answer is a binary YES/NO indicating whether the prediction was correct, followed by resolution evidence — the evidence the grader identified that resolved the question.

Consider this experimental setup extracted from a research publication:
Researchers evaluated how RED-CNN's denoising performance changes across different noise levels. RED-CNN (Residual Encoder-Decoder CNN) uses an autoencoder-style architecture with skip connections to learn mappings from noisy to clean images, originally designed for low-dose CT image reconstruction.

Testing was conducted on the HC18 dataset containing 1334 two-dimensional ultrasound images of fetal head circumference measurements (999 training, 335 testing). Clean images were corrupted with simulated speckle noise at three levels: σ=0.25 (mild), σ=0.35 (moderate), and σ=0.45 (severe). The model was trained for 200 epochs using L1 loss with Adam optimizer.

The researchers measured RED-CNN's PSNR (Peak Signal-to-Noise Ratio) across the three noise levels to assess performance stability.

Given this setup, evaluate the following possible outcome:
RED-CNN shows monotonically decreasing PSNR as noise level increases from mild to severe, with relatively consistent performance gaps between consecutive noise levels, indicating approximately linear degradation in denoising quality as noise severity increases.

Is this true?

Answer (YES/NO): NO